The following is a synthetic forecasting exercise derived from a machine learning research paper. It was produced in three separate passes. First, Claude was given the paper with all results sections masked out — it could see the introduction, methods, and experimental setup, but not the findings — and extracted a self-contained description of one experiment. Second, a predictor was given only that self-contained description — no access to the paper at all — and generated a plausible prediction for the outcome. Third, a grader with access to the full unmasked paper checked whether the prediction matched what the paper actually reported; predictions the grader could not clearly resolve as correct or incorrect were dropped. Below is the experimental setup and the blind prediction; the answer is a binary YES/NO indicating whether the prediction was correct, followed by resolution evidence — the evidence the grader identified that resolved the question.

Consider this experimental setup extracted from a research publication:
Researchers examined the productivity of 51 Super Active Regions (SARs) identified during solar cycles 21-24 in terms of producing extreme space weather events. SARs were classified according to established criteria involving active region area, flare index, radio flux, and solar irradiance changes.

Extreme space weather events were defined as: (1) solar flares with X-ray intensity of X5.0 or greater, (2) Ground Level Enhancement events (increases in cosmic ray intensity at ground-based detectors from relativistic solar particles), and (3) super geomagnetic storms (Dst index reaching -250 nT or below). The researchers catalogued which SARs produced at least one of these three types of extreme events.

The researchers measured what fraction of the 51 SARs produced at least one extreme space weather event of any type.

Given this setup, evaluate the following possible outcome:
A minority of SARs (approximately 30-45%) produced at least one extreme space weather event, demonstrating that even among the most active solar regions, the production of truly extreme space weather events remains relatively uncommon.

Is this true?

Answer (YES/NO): NO